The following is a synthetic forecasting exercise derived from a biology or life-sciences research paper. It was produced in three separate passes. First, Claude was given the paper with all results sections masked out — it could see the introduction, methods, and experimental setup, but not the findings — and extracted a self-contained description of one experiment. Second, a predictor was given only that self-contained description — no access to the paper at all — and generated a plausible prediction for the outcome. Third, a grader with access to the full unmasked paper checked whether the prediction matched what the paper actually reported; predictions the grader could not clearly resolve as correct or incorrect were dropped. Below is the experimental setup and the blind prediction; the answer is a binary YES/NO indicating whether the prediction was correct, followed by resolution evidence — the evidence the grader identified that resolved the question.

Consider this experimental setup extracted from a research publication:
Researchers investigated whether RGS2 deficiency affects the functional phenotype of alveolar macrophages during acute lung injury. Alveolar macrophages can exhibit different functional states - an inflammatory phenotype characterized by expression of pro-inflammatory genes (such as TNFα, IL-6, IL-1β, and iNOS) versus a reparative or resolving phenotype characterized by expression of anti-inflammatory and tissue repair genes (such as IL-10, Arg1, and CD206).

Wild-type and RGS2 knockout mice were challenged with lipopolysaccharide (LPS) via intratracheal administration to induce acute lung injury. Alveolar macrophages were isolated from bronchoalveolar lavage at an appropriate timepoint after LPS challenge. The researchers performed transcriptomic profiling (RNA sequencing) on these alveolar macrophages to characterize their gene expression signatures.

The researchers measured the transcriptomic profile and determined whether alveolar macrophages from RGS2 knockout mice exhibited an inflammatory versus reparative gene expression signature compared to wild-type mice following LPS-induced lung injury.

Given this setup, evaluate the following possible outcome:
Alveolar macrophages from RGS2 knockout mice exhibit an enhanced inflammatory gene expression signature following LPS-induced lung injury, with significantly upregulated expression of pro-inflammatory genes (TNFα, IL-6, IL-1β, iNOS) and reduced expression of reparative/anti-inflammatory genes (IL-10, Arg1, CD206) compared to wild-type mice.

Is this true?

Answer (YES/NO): NO